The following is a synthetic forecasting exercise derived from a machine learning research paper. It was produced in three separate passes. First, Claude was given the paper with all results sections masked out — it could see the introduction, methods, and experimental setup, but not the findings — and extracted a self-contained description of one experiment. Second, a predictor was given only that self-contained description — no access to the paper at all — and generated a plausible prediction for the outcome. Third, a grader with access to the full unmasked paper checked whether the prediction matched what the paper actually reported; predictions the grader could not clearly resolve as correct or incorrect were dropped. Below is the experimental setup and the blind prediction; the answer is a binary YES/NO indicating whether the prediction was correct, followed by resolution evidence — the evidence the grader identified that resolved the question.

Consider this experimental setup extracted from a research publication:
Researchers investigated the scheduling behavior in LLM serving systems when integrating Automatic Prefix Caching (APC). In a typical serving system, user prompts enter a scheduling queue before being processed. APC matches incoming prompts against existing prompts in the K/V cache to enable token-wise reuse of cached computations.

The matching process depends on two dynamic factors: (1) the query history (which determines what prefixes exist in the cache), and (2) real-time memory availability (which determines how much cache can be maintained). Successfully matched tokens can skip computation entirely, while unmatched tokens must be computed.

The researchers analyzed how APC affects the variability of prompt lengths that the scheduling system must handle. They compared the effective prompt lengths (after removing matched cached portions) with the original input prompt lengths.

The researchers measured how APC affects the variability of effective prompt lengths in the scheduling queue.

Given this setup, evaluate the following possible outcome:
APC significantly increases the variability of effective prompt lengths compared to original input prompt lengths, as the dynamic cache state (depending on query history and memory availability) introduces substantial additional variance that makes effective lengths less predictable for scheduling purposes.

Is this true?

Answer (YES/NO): YES